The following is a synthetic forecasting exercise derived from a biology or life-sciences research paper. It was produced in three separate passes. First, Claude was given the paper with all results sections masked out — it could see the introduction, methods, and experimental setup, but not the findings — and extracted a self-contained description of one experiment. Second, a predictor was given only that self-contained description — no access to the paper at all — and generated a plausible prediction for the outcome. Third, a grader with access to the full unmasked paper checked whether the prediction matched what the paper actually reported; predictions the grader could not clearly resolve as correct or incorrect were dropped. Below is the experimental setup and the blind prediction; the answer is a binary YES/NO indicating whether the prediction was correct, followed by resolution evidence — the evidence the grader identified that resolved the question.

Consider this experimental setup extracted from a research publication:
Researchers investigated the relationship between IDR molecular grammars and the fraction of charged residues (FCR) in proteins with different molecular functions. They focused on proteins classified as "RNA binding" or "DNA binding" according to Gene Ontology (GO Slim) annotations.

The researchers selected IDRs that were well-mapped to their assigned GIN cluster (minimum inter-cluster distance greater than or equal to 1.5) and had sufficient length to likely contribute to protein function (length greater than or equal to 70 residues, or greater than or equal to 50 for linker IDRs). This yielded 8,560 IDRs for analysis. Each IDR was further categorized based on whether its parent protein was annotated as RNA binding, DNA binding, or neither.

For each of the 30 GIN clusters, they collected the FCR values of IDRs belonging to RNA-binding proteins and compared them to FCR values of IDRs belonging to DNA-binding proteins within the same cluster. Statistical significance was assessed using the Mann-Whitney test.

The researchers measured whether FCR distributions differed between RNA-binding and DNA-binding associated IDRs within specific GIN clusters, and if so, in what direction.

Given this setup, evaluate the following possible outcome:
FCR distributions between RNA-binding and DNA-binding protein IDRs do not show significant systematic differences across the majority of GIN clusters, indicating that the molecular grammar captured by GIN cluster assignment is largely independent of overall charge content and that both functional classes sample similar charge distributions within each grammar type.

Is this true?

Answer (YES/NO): NO